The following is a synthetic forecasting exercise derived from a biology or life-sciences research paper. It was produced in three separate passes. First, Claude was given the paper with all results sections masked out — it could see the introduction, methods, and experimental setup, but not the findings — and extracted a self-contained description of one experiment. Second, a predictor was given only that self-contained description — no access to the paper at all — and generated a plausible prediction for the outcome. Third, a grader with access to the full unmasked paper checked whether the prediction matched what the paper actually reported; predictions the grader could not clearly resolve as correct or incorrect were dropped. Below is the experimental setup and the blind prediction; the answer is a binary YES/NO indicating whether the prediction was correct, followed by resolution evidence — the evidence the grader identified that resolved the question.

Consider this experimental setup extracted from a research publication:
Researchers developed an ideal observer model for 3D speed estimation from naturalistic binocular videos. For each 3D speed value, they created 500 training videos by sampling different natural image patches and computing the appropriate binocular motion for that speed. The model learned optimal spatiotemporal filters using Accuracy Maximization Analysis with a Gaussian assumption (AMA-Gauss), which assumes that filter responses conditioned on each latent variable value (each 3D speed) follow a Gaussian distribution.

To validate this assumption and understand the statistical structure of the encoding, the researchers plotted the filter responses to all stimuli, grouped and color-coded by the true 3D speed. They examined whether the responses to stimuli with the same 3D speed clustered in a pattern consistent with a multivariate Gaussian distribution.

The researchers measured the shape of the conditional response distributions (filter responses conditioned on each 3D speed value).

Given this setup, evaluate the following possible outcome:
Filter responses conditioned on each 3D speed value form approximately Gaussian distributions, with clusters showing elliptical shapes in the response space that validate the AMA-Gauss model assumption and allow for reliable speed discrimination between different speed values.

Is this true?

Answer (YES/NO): YES